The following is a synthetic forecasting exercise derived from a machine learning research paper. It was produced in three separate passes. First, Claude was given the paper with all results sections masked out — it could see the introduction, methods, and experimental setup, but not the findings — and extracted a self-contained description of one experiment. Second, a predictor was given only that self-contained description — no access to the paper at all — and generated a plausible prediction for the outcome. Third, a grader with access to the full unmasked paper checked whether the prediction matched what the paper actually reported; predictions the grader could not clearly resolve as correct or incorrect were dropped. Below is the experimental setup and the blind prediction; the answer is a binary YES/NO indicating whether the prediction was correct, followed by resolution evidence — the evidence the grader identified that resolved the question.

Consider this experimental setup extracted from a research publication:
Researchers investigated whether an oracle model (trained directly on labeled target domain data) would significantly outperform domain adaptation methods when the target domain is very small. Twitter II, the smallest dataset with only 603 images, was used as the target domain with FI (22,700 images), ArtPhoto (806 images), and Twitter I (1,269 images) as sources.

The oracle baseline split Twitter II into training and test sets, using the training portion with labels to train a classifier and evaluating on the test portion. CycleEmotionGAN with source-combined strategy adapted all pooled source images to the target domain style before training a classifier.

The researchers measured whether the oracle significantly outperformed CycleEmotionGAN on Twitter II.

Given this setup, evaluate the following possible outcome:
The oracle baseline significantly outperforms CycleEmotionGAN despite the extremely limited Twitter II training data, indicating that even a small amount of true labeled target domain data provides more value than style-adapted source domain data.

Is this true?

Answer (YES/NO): NO